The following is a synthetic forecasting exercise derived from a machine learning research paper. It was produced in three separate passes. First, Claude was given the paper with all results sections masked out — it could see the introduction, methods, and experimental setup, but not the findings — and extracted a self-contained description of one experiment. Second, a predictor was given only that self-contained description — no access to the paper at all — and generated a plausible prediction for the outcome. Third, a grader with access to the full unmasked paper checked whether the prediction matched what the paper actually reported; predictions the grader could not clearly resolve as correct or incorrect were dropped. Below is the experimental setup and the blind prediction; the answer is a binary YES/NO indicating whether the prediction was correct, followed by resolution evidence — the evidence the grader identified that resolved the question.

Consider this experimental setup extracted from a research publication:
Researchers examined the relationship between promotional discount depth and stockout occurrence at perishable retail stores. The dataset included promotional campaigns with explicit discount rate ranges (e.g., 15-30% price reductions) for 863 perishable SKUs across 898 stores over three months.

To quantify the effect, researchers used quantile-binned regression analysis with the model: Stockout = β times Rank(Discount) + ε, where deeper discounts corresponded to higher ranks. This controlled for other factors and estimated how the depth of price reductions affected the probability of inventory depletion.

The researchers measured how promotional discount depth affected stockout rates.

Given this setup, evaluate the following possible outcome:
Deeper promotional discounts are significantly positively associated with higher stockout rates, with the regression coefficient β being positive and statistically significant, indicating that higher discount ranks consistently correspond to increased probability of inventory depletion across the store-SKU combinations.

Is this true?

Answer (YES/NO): NO